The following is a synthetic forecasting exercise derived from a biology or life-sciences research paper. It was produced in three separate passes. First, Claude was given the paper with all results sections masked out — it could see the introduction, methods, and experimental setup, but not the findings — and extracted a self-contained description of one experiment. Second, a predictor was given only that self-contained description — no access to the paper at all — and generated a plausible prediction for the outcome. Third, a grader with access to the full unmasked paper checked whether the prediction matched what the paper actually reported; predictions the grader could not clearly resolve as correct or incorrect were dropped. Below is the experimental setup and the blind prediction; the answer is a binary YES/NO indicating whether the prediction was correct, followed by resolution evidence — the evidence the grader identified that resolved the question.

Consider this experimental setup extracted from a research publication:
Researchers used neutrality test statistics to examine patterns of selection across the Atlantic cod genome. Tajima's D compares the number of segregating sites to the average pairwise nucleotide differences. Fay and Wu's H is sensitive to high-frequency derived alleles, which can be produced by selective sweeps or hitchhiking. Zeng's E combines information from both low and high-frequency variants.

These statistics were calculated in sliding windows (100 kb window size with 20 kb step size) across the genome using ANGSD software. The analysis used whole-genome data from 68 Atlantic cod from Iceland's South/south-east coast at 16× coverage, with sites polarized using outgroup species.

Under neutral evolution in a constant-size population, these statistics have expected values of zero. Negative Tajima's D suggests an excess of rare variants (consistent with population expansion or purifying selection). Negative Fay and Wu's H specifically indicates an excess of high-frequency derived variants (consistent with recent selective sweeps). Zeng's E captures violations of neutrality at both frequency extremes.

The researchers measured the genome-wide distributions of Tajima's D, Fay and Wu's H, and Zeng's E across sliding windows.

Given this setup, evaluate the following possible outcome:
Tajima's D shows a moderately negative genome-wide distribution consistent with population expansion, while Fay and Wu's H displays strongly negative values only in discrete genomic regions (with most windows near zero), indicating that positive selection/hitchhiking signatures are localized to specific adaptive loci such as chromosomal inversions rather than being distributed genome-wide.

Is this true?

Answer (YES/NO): NO